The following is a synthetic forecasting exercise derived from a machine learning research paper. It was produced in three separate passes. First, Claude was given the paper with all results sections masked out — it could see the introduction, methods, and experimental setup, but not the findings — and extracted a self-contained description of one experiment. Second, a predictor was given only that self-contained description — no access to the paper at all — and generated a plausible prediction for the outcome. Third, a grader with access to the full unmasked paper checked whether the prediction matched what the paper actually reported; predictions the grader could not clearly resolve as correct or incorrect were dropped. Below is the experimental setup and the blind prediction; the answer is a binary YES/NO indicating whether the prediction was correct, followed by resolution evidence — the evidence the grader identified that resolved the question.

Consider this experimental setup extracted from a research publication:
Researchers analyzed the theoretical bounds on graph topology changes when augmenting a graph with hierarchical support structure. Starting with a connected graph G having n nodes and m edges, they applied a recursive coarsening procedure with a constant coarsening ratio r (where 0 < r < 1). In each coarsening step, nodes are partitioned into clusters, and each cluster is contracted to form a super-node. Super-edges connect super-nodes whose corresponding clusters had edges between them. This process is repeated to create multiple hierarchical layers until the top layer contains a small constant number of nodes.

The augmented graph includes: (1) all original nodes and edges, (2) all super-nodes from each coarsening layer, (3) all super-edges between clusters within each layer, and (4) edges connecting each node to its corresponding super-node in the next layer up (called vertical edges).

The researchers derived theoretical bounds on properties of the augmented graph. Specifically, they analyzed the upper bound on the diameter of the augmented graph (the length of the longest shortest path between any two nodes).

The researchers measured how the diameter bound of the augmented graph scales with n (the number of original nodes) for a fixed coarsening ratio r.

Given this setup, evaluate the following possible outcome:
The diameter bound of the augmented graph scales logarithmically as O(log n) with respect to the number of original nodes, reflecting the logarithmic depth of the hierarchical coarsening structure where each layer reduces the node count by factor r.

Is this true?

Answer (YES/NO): YES